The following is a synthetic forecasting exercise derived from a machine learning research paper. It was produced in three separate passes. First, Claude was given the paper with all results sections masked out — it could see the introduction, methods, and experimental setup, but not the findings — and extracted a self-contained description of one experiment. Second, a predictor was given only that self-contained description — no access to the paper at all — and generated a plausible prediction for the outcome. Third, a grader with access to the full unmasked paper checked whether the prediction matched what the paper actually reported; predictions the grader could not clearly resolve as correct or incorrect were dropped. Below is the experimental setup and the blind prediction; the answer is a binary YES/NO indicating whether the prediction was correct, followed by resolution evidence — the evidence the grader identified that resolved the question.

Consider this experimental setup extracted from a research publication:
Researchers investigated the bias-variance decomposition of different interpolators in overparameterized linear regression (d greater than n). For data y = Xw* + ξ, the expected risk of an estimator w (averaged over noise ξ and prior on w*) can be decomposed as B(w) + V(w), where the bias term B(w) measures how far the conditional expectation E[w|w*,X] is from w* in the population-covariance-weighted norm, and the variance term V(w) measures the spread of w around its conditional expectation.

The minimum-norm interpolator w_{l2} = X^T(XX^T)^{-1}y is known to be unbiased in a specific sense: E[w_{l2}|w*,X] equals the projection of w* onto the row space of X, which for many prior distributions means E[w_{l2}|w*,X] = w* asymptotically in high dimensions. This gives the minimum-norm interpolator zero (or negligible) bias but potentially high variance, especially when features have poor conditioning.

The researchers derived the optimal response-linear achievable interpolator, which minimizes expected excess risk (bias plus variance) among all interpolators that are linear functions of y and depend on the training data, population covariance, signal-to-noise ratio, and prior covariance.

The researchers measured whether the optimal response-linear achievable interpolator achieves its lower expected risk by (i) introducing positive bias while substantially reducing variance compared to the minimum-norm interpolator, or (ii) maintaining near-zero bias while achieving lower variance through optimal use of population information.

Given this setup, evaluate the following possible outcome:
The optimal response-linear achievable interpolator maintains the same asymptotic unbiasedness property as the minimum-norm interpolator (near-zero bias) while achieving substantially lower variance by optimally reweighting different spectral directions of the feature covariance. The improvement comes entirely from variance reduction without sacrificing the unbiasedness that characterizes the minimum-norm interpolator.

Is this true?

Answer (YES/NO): NO